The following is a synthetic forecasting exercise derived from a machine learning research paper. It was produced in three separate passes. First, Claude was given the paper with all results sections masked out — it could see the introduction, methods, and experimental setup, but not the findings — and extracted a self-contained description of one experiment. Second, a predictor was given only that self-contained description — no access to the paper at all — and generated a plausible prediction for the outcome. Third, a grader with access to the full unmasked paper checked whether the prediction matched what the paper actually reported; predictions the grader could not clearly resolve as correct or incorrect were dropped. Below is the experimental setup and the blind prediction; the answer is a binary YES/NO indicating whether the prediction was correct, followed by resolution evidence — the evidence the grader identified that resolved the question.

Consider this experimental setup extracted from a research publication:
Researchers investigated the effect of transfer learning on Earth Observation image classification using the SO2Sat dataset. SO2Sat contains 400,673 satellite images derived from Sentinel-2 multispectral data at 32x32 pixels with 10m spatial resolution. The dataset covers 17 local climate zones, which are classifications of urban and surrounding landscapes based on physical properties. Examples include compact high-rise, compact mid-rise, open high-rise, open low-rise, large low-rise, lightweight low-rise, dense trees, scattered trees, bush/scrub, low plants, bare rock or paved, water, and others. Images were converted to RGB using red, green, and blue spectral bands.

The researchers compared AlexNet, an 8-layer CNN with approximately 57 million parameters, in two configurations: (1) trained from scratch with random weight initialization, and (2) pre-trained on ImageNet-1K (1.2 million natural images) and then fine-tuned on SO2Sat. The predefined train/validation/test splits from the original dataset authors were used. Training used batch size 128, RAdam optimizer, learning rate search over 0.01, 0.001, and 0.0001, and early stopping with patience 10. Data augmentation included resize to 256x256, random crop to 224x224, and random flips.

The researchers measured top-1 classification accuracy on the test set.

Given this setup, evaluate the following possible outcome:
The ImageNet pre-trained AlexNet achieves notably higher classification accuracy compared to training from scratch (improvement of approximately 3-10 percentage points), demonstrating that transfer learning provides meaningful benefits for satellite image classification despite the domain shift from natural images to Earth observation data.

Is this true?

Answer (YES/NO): NO